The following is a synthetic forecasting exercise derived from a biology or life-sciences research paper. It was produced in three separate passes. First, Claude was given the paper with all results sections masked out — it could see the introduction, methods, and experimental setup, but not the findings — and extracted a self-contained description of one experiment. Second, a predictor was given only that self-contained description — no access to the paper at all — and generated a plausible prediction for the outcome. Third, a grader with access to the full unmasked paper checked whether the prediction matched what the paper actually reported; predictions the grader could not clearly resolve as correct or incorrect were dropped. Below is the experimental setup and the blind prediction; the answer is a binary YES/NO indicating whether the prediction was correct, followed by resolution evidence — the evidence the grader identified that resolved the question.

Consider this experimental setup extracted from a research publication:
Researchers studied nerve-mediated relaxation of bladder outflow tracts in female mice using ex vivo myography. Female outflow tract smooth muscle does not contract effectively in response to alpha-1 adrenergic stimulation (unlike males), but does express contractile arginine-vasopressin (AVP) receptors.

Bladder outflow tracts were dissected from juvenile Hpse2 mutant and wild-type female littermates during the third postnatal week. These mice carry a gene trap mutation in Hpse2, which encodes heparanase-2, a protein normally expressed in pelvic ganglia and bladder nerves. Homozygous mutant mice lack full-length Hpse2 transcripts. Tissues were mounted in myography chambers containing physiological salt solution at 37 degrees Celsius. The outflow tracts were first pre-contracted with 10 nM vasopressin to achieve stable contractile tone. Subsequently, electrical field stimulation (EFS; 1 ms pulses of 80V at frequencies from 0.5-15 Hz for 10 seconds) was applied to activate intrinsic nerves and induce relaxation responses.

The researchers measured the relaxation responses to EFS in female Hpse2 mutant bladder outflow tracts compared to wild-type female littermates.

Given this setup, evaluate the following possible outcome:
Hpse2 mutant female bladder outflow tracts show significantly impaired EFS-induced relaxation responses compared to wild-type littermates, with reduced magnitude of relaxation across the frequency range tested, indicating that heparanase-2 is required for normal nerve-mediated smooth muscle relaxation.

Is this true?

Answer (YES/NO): YES